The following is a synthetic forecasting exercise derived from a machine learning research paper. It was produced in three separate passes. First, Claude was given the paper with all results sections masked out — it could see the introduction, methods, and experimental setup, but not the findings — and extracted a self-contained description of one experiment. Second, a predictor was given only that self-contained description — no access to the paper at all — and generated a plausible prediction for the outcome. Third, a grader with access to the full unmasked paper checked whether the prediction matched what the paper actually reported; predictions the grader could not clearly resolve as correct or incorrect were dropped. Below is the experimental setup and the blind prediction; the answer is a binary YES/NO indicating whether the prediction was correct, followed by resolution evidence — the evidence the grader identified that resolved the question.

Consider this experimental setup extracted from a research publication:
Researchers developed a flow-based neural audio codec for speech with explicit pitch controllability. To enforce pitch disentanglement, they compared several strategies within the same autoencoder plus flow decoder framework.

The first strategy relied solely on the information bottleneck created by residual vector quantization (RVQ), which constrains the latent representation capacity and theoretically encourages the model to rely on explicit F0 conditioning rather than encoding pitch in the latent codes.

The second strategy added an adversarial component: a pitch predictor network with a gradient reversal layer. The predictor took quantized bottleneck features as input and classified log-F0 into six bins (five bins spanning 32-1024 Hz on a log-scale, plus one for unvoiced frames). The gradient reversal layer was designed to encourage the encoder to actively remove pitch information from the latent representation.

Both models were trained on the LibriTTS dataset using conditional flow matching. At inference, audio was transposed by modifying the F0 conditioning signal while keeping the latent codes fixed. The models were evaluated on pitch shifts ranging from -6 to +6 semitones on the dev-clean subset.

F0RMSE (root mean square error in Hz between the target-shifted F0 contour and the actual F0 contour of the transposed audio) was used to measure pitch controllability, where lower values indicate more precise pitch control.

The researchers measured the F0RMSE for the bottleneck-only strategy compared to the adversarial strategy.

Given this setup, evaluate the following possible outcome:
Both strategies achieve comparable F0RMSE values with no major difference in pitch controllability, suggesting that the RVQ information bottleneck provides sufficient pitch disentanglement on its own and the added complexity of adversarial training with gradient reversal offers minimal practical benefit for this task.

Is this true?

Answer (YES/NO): NO